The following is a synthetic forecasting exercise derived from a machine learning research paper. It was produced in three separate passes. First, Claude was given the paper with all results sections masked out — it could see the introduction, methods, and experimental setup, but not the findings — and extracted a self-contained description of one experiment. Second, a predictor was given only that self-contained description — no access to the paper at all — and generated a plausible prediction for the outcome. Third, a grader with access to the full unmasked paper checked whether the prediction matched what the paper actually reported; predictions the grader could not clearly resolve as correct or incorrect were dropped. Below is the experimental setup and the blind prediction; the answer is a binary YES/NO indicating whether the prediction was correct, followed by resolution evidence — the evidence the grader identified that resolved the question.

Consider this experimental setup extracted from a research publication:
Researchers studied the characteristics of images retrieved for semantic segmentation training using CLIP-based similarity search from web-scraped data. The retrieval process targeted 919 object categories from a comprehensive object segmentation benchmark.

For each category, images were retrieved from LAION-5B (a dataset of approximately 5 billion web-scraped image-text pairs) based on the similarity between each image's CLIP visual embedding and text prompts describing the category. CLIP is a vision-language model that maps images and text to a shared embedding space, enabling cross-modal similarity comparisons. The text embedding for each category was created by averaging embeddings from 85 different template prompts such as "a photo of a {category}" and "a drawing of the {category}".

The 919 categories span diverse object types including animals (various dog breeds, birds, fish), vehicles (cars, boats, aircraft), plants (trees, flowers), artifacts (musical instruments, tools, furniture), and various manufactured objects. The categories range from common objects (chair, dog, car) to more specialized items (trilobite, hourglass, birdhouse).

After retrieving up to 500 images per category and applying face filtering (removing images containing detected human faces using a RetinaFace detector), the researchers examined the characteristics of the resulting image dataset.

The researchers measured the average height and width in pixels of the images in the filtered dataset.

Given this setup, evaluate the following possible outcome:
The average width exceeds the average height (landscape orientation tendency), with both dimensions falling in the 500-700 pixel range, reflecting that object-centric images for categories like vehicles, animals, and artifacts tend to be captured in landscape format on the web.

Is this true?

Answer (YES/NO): NO